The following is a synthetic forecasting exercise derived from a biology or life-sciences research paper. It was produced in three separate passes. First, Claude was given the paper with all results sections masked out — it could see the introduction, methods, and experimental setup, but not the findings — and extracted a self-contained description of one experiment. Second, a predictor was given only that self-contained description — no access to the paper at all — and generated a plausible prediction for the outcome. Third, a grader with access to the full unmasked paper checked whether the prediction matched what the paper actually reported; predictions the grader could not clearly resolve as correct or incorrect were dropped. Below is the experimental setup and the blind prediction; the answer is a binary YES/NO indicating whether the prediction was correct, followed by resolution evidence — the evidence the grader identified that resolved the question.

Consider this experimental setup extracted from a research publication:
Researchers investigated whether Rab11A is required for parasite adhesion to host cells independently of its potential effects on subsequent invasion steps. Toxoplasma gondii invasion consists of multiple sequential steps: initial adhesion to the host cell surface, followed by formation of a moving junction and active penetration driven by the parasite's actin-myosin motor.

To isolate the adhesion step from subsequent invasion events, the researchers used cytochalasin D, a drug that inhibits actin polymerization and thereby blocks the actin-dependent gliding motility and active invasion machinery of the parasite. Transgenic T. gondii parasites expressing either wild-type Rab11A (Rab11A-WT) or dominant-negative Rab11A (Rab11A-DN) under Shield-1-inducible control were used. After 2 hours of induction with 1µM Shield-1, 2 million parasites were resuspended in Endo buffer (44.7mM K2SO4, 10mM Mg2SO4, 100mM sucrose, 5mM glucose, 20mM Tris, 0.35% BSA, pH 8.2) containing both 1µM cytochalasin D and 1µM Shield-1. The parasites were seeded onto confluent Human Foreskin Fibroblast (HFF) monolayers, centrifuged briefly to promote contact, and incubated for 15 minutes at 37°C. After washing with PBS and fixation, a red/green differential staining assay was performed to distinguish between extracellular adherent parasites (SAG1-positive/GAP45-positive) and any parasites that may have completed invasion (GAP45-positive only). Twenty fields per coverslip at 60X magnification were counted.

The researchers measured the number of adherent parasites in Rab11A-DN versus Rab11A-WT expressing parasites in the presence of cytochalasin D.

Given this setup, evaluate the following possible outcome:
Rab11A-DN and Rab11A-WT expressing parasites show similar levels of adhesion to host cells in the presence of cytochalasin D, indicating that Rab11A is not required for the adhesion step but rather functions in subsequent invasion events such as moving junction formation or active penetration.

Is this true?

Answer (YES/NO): NO